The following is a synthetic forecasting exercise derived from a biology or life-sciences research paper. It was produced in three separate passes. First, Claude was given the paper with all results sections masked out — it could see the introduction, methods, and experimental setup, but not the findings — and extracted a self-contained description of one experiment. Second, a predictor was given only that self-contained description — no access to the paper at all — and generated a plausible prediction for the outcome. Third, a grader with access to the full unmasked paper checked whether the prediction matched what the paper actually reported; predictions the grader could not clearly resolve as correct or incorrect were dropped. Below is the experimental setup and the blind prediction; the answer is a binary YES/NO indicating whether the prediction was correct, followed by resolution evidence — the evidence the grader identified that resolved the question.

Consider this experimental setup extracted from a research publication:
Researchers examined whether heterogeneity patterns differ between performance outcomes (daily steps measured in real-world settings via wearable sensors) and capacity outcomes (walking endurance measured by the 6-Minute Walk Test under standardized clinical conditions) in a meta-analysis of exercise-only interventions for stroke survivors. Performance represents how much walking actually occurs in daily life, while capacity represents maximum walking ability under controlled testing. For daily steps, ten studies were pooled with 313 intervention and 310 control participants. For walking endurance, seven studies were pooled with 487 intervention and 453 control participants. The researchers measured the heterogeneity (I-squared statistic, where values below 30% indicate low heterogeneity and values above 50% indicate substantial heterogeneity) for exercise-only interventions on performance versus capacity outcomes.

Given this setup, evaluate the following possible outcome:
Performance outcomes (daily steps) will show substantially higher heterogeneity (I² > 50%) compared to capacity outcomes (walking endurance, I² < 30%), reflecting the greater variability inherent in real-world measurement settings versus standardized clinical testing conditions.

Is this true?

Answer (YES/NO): NO